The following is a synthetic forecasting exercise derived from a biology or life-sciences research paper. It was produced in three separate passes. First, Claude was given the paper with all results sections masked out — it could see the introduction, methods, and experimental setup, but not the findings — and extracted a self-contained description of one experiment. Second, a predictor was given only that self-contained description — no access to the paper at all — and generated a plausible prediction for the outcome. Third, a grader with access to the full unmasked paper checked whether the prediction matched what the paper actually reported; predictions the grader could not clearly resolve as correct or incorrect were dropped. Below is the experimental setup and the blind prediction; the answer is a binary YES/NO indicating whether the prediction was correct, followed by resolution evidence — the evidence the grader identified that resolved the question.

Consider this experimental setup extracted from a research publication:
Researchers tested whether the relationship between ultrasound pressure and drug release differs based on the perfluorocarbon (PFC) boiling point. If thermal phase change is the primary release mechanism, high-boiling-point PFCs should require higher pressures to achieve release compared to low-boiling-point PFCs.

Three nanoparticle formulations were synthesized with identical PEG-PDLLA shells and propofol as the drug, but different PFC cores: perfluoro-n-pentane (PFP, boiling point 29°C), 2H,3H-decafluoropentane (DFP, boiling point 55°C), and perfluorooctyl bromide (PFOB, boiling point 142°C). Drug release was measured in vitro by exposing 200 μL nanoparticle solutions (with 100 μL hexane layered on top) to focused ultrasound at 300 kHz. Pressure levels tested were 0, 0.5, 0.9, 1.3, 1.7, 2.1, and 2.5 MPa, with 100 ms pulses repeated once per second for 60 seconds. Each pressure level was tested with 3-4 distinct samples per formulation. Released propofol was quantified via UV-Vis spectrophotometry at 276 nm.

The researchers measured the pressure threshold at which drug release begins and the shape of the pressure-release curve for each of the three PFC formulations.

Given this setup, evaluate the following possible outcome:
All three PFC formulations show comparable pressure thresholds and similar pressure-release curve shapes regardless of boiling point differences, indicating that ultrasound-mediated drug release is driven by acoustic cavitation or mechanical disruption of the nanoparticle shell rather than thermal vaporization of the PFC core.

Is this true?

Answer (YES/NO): YES